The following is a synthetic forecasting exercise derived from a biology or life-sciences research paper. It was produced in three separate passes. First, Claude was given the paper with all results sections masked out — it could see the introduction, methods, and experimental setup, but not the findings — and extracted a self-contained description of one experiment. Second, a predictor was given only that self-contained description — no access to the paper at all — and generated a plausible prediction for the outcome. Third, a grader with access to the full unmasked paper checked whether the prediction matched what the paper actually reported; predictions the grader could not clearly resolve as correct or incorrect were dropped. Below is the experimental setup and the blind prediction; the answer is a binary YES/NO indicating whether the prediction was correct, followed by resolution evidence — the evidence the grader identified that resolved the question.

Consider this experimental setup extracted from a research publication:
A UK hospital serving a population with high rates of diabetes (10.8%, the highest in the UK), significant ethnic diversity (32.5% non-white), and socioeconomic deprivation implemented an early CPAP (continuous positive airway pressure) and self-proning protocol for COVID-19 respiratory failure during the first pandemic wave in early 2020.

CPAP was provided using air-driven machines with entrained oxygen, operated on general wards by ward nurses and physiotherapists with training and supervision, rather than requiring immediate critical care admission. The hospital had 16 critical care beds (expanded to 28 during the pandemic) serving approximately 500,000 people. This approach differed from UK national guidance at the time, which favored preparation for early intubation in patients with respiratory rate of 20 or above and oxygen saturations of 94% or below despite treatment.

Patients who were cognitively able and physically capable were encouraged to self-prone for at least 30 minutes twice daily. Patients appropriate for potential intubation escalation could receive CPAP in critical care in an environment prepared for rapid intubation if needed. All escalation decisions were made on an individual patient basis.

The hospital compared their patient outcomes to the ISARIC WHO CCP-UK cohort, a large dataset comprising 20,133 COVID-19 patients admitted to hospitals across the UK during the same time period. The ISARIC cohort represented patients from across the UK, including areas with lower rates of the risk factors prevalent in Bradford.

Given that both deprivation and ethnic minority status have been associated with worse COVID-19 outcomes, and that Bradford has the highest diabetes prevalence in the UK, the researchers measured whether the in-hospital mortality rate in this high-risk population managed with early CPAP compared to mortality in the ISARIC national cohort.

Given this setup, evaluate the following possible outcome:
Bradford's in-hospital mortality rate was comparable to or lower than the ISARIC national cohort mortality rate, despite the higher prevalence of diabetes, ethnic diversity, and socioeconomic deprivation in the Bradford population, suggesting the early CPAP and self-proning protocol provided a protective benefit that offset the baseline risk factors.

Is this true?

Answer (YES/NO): YES